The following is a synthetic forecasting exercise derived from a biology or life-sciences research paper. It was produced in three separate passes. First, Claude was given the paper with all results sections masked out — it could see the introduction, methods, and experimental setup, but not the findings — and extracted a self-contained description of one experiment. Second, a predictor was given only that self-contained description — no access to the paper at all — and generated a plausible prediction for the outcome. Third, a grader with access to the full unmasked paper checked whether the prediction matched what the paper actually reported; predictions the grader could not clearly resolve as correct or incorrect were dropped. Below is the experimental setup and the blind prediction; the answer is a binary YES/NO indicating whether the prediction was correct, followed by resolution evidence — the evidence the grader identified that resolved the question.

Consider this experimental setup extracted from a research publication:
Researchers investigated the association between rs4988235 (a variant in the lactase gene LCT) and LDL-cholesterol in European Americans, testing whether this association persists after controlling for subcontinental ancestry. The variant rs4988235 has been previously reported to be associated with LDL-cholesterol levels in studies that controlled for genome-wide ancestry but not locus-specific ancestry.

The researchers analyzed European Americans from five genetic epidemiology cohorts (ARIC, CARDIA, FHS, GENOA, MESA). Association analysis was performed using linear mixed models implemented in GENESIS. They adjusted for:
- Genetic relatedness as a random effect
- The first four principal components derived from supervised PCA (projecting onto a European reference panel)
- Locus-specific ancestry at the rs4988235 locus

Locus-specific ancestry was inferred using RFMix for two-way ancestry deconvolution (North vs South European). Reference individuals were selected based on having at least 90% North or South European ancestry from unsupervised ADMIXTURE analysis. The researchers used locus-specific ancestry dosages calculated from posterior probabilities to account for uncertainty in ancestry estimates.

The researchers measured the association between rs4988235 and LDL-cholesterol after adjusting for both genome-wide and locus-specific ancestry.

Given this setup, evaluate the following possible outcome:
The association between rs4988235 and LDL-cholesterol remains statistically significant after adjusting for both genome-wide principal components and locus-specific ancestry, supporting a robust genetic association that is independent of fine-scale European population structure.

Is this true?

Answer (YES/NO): NO